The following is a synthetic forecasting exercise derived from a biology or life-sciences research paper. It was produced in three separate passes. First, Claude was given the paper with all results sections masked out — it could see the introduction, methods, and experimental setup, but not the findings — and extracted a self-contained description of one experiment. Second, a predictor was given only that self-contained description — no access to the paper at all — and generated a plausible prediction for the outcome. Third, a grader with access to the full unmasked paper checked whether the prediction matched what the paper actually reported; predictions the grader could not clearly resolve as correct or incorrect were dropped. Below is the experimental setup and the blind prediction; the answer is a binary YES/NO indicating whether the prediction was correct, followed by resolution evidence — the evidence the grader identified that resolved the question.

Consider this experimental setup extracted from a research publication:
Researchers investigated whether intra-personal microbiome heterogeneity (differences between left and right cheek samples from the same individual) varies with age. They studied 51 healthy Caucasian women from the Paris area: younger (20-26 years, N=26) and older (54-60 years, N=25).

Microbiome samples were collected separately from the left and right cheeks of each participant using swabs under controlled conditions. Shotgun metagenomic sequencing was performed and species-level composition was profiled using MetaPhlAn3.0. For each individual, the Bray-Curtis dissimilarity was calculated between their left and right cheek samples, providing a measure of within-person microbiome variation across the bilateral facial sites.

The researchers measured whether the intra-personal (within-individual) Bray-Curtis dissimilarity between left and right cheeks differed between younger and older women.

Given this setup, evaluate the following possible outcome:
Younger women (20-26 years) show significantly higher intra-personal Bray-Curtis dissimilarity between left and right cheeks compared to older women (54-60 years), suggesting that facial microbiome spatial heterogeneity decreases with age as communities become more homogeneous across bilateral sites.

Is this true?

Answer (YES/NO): NO